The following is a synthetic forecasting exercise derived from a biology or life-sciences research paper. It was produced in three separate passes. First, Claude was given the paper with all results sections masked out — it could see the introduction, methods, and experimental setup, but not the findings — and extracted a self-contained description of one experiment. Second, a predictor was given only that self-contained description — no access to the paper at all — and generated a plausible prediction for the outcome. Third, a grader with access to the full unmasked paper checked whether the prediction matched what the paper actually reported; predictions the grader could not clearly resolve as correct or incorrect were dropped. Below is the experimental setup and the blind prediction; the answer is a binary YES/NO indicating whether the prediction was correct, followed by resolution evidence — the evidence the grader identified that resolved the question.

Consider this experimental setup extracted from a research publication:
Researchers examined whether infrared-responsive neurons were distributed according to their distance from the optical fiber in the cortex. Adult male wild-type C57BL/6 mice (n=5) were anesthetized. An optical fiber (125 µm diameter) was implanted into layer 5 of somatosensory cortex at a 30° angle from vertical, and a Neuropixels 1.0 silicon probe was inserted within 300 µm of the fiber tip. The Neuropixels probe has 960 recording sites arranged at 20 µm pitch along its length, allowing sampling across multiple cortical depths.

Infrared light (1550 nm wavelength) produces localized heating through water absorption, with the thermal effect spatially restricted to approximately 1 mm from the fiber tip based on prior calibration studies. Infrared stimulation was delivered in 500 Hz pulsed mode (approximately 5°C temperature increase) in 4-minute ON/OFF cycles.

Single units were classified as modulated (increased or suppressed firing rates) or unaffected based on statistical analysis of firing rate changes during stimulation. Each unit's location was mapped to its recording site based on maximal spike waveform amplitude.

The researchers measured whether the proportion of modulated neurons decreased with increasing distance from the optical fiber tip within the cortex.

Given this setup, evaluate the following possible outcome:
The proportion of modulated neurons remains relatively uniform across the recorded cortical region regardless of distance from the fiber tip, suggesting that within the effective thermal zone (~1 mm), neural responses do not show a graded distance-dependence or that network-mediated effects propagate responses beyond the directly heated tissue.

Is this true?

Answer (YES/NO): YES